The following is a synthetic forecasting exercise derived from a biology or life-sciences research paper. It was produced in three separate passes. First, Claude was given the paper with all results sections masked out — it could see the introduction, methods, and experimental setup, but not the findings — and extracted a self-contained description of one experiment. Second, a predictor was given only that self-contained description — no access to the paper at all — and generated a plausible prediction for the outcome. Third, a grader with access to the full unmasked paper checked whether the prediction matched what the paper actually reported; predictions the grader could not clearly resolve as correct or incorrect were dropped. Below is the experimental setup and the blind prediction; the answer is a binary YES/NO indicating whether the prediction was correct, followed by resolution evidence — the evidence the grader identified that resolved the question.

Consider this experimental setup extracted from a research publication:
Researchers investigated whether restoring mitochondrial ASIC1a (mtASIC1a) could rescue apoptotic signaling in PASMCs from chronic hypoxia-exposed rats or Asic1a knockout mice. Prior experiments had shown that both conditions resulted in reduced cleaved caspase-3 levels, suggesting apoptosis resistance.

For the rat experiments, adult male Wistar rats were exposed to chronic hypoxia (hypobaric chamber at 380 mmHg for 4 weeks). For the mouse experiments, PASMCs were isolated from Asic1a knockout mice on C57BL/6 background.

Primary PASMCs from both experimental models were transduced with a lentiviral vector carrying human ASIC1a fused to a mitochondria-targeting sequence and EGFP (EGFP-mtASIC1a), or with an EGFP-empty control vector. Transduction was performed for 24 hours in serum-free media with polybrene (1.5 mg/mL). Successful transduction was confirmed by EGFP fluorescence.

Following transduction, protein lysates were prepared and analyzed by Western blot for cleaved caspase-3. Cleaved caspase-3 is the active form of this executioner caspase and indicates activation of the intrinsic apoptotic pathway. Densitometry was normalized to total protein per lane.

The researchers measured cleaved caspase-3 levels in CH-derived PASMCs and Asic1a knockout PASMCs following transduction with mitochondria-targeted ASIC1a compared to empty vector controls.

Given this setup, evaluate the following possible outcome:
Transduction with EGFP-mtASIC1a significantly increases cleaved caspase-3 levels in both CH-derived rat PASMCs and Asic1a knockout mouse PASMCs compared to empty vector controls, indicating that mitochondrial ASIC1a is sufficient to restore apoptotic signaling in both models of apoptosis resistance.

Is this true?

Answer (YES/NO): YES